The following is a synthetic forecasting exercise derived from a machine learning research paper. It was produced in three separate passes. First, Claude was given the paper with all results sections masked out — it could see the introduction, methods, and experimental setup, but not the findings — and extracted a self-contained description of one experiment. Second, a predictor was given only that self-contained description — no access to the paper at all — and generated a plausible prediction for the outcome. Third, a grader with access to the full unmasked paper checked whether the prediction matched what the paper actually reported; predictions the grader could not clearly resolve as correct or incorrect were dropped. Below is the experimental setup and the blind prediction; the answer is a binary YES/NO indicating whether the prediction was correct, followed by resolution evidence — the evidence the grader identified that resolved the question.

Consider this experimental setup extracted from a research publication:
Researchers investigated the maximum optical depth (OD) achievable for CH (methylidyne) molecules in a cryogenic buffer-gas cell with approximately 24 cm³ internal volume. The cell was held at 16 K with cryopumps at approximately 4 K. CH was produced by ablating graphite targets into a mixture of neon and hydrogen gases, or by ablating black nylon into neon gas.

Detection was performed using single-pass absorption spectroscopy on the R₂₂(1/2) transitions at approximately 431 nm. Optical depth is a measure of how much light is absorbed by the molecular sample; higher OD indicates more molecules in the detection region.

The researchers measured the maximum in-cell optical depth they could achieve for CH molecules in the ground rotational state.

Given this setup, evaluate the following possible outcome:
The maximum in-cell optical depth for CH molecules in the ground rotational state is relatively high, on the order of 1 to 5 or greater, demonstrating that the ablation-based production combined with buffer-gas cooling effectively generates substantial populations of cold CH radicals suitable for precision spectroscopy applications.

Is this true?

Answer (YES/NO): NO